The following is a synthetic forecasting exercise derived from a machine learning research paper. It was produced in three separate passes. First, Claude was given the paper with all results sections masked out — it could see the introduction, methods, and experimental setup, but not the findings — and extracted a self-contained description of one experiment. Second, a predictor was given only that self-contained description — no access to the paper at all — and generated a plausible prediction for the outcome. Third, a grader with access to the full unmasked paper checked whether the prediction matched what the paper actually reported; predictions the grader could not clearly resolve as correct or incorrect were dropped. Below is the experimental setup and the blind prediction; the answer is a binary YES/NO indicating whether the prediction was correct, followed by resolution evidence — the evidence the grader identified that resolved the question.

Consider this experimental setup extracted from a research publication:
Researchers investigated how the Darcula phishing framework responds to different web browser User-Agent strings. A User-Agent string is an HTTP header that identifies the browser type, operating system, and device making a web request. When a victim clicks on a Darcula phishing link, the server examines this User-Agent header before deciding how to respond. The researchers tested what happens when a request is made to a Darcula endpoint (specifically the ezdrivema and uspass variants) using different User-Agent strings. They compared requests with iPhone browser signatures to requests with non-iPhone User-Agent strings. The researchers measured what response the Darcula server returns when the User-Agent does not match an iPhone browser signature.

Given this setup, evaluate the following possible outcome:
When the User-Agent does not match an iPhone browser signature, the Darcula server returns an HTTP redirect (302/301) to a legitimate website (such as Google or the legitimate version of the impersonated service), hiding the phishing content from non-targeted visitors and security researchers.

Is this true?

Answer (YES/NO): YES